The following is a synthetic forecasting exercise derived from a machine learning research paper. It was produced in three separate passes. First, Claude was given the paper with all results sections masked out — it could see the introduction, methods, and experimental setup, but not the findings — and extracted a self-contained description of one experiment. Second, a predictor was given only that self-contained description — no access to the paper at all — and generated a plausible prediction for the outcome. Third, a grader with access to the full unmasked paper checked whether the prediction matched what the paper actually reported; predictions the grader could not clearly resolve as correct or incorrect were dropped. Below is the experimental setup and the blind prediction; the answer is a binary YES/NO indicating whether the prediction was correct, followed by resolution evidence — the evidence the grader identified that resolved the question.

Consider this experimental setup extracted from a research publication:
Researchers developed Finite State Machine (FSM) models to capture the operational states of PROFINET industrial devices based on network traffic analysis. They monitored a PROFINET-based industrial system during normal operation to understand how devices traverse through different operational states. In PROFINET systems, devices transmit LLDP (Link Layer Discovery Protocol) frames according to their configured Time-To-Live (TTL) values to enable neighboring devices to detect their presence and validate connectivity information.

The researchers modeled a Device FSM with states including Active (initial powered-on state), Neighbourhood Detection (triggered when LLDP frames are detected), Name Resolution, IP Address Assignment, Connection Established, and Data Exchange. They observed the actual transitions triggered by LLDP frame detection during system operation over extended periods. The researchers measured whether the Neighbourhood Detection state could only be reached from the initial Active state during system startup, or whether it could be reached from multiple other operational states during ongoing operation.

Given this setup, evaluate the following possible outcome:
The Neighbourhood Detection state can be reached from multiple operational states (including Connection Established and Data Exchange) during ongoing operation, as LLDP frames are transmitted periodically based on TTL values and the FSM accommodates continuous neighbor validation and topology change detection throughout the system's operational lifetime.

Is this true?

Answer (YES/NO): YES